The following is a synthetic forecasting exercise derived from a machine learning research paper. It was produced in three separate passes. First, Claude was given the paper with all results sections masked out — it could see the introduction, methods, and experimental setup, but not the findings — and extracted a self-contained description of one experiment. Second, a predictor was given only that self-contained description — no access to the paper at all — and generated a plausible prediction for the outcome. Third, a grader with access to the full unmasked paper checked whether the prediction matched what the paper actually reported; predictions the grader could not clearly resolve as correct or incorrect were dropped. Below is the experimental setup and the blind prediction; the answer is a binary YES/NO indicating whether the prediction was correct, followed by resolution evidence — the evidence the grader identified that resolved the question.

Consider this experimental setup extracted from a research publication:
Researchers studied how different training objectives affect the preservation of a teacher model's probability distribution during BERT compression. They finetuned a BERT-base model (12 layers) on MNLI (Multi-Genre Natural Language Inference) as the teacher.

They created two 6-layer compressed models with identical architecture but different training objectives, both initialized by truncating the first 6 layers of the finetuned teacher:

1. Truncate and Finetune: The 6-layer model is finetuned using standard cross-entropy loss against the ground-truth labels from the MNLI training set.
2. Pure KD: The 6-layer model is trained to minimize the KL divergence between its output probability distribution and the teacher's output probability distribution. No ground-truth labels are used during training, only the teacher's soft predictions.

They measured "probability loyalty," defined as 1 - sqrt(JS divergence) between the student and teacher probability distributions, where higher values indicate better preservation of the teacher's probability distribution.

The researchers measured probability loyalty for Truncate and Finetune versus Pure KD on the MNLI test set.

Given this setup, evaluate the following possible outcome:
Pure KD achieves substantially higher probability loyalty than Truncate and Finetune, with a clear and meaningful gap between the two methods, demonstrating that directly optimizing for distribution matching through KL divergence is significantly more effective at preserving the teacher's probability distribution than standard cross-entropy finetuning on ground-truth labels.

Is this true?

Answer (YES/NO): YES